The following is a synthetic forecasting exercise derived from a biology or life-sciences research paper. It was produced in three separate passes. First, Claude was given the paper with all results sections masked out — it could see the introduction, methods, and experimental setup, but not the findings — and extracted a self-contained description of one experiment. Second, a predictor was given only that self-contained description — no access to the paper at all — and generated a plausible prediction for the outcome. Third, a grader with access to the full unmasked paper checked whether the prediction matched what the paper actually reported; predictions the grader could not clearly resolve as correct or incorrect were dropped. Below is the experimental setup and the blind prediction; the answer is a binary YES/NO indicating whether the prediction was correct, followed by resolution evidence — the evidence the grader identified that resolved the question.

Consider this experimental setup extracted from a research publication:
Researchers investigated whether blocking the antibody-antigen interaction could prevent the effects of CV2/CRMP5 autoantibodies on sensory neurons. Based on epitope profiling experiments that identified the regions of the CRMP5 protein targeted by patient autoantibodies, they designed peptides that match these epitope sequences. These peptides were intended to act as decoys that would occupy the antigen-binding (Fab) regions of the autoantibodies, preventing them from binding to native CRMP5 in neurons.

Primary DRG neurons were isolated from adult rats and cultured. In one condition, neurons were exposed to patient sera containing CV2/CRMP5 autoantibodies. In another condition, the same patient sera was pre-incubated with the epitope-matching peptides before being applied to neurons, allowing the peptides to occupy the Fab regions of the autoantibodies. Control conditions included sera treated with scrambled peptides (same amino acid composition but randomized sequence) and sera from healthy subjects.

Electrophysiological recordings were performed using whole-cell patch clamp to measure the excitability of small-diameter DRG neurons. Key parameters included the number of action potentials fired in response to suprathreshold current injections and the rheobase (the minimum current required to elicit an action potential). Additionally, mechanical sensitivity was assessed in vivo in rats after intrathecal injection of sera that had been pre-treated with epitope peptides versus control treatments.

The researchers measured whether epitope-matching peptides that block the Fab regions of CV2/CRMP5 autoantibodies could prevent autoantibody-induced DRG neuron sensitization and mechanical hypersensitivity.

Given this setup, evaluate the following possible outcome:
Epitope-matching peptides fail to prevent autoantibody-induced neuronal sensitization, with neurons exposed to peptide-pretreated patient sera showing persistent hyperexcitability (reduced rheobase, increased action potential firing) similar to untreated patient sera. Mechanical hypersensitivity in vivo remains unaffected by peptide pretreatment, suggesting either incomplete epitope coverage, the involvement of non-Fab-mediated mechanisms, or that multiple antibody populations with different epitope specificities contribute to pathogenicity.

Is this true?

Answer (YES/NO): NO